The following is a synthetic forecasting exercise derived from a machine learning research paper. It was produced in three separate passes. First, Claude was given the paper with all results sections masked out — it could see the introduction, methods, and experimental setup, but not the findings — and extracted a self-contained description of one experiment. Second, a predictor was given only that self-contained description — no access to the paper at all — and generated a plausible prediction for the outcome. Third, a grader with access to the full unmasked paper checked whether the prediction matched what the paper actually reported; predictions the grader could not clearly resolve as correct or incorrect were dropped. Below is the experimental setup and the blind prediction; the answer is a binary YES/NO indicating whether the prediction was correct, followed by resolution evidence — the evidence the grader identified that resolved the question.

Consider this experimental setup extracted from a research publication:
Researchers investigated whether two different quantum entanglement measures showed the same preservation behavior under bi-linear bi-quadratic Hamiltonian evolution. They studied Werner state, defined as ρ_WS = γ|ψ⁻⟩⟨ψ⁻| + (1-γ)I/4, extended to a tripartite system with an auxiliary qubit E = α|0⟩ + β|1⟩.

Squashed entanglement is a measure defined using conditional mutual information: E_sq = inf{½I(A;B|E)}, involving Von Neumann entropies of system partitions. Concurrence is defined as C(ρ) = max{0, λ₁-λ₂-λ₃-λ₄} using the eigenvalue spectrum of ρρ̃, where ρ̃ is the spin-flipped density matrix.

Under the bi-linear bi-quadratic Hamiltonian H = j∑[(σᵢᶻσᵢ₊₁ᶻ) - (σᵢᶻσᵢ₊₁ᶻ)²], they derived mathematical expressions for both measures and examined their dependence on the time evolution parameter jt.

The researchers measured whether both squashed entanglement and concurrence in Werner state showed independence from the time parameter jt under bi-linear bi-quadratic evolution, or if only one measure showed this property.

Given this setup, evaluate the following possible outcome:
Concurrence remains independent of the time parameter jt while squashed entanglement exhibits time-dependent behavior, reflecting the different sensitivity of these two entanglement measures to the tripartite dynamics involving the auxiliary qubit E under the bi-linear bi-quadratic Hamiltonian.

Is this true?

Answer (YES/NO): NO